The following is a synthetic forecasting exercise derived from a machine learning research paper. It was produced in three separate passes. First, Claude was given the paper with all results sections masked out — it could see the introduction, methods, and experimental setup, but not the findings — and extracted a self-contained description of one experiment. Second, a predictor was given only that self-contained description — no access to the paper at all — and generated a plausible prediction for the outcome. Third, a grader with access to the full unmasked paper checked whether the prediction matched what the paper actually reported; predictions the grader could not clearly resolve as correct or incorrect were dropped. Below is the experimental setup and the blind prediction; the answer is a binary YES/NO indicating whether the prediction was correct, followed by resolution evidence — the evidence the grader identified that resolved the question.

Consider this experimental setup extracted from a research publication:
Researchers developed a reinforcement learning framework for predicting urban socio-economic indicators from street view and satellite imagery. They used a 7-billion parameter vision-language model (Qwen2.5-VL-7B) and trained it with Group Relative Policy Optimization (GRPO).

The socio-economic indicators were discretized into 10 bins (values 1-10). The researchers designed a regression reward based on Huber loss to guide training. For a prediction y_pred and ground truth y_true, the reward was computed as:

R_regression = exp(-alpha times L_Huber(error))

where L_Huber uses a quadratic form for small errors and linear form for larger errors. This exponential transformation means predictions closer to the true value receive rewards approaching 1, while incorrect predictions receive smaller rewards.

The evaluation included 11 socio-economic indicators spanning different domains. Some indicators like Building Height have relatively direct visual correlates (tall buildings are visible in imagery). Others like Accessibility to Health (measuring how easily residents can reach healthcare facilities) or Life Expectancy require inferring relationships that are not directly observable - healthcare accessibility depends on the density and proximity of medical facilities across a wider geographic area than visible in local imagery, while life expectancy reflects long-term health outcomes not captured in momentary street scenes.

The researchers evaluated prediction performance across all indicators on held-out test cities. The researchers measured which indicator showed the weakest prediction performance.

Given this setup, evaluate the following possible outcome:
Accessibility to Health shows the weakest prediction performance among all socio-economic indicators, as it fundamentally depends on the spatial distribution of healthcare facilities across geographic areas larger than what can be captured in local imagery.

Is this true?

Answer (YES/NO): YES